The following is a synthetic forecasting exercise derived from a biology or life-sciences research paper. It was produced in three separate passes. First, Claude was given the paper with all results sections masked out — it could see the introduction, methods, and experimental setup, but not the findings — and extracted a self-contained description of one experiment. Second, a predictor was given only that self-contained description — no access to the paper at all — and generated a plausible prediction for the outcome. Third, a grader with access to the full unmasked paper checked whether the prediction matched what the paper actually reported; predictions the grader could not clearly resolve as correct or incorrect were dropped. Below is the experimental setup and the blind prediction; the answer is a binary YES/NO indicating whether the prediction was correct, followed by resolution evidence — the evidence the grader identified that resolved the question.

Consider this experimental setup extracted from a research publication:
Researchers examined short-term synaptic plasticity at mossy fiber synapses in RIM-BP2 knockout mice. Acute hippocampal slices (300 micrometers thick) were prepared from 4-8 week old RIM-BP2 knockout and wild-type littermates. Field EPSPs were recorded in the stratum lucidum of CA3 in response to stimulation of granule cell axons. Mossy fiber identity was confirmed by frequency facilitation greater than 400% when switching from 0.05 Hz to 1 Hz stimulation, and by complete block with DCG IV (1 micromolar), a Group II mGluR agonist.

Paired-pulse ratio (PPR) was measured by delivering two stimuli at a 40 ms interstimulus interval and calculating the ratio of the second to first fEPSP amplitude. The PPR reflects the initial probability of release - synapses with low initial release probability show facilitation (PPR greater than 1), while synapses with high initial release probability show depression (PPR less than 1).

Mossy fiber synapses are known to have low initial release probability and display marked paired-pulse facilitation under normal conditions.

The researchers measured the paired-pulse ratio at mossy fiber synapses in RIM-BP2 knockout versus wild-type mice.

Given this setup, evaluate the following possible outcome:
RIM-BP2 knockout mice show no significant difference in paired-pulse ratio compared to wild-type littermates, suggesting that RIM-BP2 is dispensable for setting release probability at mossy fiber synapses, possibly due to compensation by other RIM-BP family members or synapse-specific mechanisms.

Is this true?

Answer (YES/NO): NO